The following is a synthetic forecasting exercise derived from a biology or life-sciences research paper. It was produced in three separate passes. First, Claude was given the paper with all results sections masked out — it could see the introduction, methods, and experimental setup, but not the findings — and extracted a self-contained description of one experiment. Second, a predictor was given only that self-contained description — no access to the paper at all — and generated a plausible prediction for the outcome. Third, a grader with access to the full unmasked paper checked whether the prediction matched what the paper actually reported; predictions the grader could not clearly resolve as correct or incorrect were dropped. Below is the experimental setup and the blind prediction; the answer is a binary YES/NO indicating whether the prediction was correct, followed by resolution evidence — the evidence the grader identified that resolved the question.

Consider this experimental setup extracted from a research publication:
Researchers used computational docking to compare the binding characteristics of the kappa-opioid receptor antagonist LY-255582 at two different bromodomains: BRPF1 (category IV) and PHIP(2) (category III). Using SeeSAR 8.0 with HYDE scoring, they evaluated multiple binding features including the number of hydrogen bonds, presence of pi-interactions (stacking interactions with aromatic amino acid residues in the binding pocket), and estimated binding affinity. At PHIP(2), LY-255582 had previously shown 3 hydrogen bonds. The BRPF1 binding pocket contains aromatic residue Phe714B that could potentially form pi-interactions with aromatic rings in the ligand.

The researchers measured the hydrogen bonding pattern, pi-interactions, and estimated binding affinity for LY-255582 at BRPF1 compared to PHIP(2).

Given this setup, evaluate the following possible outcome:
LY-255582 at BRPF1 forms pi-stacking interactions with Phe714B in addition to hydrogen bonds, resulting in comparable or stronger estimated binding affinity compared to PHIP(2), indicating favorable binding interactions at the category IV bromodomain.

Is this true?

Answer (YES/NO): NO